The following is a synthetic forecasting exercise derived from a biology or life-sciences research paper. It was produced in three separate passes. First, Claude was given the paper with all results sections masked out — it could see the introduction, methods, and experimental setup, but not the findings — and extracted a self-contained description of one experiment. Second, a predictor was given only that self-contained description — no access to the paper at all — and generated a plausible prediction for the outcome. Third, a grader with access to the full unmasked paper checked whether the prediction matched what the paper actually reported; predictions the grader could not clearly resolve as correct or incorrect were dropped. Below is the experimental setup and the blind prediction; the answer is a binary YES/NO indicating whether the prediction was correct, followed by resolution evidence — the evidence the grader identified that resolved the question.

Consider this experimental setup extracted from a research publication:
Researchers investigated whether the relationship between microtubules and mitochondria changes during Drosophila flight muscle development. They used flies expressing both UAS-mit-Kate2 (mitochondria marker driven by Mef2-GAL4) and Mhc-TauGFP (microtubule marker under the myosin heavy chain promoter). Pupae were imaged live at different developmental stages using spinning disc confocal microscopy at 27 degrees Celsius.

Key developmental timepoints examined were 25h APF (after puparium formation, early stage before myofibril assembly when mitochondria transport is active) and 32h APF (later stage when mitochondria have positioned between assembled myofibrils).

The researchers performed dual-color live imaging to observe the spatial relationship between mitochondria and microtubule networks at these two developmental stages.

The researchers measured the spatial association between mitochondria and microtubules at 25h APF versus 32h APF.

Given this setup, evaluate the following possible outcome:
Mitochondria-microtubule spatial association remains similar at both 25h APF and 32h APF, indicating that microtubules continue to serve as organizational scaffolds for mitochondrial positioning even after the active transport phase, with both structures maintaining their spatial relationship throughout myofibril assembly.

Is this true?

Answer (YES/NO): NO